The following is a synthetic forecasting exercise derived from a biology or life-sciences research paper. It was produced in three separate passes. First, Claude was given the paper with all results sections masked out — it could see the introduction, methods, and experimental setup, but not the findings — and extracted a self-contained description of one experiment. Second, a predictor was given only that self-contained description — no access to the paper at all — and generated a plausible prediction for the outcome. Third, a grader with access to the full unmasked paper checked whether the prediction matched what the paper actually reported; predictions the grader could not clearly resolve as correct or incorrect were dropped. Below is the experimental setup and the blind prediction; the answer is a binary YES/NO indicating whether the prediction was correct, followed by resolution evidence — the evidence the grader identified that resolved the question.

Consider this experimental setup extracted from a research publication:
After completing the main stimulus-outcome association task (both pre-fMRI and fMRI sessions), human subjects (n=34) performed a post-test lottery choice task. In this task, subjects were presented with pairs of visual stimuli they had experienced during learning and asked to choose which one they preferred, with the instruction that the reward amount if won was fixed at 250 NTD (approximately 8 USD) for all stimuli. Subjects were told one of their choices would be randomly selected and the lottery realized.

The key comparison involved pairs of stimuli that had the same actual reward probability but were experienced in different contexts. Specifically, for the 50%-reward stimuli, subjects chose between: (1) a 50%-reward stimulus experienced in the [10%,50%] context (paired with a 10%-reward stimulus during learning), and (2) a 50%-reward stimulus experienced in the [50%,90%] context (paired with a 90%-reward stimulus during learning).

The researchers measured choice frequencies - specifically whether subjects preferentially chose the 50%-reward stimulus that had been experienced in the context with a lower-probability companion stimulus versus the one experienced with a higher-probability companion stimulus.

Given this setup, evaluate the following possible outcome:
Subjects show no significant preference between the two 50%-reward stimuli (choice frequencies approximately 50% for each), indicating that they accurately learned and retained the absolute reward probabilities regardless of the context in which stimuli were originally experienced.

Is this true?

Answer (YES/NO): NO